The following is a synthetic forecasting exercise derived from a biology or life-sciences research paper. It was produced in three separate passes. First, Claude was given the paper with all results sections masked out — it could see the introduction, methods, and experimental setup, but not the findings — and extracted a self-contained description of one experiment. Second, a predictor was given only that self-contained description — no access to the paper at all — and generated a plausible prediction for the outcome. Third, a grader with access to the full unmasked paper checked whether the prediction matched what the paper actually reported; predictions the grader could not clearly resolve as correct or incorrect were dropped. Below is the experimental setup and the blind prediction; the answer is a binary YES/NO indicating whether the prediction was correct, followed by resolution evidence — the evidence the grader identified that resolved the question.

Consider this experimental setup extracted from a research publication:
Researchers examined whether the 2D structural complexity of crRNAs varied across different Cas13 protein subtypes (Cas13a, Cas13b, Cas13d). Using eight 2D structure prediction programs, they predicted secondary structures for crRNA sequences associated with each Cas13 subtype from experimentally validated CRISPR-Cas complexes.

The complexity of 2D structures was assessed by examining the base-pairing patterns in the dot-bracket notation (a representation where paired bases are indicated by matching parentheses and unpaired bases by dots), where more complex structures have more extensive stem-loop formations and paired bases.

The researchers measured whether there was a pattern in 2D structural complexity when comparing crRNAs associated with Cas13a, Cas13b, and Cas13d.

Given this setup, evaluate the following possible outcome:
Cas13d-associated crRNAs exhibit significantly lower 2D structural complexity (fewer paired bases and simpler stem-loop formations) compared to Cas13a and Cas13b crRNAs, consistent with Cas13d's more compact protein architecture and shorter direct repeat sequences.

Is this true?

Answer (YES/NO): NO